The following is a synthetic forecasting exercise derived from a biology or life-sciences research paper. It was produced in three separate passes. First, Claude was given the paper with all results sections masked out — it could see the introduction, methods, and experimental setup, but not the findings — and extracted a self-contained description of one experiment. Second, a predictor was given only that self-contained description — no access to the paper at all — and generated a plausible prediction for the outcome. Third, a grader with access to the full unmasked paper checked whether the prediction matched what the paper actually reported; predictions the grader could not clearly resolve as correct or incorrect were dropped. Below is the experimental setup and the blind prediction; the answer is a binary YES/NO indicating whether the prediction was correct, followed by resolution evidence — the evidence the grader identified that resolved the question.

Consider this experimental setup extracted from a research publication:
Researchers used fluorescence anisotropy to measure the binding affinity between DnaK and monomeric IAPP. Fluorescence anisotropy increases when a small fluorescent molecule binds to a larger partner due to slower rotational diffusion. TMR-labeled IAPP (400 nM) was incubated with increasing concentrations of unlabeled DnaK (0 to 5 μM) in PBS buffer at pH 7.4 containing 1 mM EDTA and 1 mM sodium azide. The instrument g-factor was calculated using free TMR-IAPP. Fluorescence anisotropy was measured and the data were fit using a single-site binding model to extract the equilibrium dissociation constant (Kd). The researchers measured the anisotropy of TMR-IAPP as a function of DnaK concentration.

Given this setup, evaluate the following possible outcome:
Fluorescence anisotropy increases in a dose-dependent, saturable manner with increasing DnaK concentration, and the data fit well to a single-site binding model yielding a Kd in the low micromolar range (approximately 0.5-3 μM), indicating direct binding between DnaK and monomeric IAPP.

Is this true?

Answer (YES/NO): NO